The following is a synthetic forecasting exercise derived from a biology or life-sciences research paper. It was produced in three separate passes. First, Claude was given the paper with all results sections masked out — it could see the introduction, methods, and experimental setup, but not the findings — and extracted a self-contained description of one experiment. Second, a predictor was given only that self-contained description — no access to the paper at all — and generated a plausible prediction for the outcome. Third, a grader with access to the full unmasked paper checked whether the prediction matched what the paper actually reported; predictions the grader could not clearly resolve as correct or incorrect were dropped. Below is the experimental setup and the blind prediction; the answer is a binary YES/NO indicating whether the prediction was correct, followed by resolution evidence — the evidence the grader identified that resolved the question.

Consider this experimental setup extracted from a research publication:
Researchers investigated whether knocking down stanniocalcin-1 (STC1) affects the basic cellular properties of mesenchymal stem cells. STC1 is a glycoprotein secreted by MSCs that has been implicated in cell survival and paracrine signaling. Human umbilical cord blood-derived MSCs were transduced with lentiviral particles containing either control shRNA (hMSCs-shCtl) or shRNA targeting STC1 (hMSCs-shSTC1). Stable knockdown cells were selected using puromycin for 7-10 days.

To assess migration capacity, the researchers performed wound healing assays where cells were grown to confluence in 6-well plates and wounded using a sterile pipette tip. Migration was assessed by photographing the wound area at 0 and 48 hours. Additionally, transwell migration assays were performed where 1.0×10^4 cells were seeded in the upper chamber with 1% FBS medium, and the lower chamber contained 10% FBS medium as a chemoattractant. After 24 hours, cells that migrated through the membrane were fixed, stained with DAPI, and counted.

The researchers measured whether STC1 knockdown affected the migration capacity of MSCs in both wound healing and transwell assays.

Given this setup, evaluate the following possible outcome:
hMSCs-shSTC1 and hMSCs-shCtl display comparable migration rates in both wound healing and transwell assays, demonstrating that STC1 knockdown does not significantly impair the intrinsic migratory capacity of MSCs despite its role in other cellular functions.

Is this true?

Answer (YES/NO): NO